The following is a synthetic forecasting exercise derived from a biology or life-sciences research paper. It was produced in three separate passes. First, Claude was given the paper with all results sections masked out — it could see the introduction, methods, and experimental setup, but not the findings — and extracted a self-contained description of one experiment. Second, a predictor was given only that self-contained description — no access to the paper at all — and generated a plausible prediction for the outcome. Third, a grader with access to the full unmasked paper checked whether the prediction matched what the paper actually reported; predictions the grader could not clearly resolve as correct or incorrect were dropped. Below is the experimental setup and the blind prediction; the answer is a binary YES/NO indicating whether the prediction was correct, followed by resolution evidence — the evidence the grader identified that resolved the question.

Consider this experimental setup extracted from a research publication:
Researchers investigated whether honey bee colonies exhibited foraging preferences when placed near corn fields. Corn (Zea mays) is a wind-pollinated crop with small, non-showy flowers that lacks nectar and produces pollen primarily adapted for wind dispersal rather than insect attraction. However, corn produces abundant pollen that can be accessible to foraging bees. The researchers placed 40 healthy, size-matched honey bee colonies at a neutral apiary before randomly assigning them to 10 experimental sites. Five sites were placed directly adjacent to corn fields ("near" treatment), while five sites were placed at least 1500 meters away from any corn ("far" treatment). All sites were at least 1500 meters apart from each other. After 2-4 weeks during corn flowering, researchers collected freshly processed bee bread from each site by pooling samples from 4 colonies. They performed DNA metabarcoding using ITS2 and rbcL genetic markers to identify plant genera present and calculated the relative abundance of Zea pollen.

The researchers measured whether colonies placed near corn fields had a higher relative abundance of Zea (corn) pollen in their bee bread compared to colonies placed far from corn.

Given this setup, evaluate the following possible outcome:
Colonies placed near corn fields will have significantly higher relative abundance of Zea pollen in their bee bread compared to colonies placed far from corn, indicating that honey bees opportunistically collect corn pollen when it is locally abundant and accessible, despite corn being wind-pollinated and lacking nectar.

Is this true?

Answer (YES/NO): NO